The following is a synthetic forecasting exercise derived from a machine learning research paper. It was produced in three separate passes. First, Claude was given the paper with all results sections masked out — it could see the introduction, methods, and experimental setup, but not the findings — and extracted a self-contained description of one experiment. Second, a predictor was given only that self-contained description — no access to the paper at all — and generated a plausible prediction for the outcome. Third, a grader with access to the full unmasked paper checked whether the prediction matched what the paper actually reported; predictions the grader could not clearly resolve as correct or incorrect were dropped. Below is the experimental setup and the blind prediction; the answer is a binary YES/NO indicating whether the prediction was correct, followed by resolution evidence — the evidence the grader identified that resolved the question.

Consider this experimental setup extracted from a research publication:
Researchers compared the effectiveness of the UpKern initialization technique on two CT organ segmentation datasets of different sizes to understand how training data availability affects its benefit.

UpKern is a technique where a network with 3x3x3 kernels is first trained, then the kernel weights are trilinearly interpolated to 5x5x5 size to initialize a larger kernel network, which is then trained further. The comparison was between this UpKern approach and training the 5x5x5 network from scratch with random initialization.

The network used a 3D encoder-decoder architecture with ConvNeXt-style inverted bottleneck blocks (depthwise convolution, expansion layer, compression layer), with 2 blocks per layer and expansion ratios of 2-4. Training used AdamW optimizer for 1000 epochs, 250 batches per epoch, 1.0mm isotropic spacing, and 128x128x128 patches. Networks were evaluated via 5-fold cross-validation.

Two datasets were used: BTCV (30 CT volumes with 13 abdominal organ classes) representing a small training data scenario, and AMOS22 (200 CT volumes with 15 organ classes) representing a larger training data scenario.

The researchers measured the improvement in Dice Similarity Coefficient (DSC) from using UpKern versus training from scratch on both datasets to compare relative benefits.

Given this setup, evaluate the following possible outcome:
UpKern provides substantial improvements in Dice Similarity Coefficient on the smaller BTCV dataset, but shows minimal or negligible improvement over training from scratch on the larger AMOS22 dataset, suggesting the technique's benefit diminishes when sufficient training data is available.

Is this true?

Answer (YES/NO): NO